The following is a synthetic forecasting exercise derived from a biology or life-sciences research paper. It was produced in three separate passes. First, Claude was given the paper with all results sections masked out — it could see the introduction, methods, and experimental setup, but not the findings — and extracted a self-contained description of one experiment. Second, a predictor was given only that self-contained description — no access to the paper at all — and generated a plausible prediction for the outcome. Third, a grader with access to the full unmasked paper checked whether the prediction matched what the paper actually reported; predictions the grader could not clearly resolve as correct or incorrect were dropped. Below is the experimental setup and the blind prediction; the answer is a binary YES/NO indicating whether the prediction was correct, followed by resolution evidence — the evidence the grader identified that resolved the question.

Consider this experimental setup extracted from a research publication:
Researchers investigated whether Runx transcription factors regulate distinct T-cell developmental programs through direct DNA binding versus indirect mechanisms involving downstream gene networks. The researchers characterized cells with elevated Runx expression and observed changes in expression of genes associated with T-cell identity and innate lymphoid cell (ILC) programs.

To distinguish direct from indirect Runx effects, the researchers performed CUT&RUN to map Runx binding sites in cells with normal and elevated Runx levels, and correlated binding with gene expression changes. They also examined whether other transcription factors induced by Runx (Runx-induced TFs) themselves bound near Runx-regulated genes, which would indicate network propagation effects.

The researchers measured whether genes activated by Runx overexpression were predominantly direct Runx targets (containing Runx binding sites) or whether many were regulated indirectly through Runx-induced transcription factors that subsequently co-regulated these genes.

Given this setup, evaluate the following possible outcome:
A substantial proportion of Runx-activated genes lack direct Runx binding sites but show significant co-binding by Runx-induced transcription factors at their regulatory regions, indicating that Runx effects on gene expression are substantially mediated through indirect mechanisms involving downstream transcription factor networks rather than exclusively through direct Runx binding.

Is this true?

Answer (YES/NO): NO